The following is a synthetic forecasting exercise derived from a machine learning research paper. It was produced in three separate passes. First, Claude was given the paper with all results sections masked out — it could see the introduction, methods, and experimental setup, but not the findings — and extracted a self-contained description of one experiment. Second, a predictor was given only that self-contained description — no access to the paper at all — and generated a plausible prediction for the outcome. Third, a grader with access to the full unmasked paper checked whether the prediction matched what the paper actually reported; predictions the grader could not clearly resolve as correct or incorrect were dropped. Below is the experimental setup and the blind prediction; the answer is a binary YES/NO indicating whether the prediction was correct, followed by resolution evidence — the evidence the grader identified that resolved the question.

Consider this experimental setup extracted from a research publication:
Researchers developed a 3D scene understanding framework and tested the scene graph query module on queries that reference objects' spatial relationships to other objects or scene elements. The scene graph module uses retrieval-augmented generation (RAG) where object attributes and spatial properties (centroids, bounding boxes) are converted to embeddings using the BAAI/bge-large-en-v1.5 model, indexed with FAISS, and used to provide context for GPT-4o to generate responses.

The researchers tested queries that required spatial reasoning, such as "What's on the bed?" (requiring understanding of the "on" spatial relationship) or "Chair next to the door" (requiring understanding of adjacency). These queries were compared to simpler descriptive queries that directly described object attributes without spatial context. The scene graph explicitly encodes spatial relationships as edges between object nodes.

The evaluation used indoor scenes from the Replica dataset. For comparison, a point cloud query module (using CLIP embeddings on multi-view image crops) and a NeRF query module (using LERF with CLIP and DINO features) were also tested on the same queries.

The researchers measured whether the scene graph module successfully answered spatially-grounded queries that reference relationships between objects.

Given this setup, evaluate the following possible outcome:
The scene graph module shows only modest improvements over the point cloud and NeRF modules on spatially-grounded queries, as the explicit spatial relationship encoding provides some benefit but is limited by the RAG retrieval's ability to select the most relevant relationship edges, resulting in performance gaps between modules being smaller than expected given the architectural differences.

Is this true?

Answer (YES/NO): NO